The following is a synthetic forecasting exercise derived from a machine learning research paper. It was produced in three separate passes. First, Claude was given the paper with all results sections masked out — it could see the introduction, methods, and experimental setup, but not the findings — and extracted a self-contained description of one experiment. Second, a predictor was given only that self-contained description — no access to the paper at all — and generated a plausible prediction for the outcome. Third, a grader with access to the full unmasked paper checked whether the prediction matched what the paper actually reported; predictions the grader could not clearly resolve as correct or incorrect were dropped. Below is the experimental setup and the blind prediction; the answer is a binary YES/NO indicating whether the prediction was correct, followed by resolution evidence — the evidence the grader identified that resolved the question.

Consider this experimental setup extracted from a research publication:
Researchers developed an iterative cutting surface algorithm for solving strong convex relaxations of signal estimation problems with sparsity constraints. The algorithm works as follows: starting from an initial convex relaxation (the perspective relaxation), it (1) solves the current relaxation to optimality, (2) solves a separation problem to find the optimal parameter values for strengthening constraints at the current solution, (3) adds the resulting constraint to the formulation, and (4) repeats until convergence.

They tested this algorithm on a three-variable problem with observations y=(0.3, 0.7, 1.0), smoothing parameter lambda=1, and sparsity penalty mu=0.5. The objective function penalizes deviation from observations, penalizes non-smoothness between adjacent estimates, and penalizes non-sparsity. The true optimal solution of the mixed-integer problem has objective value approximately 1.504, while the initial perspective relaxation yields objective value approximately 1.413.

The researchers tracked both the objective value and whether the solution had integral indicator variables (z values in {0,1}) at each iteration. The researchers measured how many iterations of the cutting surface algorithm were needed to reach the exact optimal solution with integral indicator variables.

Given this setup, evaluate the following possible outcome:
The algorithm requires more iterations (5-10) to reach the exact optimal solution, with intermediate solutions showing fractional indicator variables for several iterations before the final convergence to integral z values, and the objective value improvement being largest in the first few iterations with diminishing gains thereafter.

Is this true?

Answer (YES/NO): NO